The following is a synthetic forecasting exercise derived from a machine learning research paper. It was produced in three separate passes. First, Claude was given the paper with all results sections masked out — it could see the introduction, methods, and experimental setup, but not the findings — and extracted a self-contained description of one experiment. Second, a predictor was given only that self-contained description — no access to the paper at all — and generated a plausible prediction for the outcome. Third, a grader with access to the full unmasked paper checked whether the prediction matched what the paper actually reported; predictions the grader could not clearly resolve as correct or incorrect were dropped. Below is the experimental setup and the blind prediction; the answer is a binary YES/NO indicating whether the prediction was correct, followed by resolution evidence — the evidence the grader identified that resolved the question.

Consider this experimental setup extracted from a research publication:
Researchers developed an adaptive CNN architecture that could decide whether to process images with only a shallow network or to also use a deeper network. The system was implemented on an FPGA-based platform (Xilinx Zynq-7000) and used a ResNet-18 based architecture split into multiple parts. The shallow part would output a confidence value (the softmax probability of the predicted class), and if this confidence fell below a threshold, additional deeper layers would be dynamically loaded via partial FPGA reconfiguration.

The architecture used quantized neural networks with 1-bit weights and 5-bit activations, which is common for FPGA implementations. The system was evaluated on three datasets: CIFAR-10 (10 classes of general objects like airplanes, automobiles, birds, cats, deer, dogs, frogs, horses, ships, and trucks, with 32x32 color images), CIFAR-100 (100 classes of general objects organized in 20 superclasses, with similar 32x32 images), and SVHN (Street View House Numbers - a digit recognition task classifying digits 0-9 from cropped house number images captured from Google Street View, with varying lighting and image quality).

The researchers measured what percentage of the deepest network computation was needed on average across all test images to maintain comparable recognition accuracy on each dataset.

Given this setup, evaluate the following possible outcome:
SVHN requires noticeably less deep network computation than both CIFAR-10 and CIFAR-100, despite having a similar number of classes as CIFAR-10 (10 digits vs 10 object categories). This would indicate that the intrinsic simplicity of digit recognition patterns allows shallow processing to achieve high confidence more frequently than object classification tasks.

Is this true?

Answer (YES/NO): YES